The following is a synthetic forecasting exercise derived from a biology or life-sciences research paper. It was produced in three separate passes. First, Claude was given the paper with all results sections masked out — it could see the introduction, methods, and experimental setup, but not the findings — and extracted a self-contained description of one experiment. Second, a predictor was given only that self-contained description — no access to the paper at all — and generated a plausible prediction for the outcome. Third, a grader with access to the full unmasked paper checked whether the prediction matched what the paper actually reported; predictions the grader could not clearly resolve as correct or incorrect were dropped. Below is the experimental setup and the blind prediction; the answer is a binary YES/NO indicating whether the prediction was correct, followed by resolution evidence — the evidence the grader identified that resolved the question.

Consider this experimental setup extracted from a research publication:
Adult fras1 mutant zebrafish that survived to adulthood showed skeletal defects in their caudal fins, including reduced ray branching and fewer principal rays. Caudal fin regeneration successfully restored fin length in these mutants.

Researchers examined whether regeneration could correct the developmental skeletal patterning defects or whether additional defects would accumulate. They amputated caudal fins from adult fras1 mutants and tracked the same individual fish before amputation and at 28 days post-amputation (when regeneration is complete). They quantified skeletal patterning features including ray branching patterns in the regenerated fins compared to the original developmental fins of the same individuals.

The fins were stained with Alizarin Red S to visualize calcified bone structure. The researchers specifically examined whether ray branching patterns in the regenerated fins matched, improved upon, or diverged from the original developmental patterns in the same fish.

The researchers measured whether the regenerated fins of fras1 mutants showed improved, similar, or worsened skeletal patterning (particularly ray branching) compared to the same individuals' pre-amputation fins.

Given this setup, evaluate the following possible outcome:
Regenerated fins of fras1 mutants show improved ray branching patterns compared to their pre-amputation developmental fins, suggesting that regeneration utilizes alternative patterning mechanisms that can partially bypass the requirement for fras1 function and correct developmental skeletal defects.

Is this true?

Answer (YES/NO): NO